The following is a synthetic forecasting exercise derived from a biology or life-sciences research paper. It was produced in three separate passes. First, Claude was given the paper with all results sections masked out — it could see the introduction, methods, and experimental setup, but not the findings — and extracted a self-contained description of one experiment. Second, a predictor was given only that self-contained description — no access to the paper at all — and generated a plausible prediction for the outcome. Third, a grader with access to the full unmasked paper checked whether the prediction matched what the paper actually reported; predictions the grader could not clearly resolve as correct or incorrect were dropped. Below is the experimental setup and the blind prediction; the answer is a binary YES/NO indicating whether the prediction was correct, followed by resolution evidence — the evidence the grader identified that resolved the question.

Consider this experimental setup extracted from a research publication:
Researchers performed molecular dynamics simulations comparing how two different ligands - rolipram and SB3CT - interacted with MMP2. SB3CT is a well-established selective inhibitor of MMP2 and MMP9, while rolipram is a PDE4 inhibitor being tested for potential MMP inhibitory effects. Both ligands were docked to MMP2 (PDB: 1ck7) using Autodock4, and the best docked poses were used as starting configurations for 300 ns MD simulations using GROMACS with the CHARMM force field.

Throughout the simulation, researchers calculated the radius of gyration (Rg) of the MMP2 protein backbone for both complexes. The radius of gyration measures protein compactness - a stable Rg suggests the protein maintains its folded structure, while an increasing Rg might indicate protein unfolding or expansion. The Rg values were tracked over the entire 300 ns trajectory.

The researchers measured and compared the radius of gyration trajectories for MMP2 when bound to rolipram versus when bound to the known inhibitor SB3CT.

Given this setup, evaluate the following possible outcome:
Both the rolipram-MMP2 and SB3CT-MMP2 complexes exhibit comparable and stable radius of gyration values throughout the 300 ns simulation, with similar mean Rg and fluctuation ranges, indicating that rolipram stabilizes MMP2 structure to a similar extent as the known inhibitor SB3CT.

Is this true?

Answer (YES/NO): NO